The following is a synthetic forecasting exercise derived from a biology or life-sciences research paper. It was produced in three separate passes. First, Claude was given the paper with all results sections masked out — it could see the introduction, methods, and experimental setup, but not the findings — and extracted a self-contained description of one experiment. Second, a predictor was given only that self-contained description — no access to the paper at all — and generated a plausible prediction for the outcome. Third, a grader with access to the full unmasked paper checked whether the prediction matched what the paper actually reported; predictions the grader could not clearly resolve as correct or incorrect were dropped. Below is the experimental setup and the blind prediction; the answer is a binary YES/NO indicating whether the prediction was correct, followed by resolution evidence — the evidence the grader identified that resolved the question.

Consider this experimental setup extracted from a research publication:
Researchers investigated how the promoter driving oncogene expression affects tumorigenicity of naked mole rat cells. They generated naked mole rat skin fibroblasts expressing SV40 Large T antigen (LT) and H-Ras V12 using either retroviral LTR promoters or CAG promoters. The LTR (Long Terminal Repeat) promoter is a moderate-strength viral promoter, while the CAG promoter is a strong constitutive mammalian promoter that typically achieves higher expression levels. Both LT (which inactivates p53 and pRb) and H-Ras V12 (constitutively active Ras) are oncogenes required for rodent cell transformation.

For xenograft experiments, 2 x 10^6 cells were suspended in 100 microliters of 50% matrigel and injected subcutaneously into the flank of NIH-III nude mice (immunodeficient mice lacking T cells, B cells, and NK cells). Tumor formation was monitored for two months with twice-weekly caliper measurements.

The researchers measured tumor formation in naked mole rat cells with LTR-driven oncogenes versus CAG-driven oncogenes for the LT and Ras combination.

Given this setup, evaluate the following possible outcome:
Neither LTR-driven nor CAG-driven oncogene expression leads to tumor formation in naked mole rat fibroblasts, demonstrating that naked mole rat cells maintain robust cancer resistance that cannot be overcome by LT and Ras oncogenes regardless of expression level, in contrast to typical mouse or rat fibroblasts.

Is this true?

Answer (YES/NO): NO